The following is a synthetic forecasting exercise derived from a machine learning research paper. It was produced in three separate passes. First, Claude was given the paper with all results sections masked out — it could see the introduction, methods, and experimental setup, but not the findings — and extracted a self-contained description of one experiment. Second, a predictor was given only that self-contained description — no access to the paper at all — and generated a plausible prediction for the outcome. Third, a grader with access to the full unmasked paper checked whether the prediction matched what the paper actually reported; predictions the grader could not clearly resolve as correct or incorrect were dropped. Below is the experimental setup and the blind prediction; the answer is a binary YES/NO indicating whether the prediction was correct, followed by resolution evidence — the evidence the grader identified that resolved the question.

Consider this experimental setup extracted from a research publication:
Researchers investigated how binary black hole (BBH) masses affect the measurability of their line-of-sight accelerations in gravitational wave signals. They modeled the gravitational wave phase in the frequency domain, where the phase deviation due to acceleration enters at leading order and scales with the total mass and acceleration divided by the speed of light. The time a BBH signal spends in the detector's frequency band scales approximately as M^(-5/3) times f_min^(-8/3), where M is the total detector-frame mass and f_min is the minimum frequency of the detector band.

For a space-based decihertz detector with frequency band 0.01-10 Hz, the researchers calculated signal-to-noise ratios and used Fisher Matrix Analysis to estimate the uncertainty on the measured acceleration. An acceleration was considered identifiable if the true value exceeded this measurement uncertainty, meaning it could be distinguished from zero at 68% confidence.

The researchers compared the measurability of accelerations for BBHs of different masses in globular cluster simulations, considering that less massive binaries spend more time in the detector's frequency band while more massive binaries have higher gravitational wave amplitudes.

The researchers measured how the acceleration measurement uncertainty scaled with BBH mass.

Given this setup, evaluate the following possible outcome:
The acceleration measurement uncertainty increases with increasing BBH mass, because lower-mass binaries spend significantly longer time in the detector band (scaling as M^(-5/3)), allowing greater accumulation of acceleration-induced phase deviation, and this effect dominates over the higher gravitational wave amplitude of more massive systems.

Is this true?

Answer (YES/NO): YES